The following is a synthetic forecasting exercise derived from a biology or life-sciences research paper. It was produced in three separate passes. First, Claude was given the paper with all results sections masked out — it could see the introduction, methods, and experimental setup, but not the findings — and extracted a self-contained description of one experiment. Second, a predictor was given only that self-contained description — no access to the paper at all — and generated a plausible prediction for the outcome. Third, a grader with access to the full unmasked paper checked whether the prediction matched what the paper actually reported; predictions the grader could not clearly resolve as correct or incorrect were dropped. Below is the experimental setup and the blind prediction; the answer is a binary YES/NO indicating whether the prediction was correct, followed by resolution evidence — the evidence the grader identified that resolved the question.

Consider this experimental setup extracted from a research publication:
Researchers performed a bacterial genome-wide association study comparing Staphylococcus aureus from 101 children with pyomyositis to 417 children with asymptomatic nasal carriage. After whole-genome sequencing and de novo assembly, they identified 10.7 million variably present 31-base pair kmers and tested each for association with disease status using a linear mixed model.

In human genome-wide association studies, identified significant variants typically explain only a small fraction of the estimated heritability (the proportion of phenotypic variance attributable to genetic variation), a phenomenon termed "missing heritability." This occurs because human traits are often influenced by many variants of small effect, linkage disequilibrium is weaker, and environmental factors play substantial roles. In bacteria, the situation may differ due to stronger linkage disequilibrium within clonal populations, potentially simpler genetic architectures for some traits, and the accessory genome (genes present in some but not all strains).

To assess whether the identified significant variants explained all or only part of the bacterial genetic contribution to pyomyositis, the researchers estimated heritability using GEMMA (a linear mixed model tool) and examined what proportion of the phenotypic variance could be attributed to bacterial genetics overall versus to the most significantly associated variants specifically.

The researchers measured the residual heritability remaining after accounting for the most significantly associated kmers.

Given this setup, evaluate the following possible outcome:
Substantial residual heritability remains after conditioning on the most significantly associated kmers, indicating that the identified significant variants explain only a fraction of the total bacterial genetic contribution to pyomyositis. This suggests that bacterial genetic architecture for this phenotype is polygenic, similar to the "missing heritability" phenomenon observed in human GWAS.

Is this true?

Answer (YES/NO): NO